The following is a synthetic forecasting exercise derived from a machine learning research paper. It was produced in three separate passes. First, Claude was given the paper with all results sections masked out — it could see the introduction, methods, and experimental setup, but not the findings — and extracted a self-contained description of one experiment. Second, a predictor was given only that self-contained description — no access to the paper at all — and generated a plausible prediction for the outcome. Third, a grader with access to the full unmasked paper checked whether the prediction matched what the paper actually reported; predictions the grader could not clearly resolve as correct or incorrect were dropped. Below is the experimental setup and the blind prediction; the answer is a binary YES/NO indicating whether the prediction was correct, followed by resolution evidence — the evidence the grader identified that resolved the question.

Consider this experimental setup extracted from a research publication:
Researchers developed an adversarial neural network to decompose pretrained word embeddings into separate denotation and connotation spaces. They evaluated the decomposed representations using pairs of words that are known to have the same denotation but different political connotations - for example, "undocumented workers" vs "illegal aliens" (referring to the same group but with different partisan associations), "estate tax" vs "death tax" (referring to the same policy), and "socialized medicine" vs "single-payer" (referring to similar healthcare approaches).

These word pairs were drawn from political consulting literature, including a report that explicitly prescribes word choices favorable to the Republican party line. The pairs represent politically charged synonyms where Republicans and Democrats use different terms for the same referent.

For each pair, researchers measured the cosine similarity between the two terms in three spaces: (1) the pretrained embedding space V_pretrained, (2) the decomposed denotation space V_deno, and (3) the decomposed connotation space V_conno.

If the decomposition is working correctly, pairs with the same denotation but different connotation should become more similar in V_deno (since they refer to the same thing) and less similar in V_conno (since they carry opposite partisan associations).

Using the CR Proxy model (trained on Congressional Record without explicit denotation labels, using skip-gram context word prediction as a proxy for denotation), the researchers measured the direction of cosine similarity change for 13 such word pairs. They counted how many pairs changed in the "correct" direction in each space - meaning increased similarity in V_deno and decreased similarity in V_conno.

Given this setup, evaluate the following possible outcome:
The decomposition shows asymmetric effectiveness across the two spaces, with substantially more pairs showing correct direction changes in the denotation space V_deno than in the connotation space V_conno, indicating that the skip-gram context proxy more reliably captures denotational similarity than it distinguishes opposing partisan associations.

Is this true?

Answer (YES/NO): NO